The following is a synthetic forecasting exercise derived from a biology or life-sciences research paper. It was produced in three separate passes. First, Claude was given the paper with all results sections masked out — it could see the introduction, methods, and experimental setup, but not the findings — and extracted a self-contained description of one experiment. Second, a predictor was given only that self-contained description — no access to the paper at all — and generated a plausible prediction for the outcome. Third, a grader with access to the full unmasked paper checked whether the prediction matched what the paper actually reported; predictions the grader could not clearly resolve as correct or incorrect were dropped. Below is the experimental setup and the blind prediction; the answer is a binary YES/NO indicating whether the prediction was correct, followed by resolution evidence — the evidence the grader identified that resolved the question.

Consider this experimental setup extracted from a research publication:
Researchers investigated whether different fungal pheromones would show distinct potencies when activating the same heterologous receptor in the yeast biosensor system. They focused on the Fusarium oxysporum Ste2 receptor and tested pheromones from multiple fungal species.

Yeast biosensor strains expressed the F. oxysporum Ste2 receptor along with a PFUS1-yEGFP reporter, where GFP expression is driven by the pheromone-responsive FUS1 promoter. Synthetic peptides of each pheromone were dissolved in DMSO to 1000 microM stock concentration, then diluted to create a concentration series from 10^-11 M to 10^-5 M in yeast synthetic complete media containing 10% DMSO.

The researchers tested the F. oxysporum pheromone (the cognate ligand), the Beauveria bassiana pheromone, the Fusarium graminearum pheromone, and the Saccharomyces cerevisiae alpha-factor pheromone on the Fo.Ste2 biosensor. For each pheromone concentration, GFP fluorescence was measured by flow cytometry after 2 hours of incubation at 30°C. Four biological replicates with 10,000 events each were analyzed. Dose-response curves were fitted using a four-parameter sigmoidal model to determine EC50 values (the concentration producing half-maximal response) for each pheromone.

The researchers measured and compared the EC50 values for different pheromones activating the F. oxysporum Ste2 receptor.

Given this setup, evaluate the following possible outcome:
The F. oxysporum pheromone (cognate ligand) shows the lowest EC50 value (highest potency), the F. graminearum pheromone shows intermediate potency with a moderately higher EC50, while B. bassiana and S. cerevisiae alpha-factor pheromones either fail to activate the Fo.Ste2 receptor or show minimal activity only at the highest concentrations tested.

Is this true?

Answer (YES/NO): NO